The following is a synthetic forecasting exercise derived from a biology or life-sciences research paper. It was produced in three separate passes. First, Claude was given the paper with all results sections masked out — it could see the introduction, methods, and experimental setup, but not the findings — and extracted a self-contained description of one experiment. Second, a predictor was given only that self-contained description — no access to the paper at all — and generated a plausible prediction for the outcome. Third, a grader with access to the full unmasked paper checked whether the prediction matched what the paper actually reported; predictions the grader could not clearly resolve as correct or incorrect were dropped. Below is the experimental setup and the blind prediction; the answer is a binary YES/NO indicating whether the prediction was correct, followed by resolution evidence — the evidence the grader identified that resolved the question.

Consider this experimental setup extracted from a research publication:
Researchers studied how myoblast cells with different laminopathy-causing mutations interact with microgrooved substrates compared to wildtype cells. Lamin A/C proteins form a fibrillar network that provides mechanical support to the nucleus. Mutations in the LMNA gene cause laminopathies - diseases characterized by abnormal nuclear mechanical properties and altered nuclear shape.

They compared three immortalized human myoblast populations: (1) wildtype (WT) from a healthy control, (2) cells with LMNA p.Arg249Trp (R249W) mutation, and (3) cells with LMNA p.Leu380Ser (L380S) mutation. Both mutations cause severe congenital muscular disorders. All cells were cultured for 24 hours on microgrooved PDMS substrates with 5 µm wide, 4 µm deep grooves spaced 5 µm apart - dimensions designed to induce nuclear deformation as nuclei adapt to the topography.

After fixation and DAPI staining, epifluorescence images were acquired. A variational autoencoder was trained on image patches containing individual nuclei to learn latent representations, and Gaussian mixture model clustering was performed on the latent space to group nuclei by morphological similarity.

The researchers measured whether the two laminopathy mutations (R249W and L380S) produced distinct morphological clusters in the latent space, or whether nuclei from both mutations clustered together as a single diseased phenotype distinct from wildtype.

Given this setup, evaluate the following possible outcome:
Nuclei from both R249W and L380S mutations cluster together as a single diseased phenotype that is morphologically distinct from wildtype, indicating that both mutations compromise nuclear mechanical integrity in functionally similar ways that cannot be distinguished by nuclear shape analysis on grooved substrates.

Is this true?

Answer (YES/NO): YES